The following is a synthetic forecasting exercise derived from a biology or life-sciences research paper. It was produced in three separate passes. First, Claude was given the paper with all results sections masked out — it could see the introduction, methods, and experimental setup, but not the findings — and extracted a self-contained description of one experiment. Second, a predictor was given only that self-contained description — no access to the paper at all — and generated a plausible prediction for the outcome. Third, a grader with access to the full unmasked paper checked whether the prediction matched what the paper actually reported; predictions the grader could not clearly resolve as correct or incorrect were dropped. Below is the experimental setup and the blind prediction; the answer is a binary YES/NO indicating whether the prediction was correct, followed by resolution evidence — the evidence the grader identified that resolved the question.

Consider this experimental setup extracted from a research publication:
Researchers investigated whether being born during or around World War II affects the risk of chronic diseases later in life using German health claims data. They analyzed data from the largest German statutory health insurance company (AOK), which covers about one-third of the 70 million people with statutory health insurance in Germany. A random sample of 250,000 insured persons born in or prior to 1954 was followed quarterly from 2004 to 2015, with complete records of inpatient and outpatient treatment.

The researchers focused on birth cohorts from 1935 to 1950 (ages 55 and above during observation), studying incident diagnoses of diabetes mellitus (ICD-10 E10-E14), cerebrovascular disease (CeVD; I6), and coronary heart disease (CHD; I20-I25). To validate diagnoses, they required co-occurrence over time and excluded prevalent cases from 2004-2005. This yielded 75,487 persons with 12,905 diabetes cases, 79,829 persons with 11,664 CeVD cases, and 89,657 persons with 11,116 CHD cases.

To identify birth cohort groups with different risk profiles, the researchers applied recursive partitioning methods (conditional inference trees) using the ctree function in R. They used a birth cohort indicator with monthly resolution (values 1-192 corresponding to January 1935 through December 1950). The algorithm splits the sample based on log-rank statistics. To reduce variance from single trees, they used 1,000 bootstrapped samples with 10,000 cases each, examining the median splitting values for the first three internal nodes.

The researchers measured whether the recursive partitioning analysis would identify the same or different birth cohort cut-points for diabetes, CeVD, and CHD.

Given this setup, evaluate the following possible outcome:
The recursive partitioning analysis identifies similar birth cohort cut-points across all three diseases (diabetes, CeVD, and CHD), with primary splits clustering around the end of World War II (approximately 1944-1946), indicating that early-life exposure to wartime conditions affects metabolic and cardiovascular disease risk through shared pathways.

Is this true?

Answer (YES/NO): NO